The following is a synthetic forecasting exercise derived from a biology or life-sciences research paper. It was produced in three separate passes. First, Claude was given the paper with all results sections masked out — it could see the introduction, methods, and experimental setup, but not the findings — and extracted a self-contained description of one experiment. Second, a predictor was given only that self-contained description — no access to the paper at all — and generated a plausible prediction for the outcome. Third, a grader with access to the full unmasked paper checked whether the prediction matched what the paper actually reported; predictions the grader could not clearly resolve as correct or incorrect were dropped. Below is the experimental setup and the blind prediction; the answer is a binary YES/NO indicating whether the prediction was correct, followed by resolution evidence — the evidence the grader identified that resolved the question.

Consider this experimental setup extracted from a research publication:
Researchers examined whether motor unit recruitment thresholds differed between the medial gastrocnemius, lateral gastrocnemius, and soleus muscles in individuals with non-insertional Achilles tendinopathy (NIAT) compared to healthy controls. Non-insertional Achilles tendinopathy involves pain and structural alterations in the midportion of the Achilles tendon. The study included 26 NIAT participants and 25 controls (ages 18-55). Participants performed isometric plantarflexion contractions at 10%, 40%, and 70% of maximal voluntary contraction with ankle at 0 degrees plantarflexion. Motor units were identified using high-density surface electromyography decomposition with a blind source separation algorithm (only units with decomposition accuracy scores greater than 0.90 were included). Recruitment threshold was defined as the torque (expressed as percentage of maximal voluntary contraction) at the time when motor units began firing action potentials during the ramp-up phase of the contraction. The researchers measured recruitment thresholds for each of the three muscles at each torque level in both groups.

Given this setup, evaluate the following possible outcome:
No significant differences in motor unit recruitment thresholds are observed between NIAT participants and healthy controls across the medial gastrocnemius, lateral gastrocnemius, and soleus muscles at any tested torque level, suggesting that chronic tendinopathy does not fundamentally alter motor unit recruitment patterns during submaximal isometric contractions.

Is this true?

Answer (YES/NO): YES